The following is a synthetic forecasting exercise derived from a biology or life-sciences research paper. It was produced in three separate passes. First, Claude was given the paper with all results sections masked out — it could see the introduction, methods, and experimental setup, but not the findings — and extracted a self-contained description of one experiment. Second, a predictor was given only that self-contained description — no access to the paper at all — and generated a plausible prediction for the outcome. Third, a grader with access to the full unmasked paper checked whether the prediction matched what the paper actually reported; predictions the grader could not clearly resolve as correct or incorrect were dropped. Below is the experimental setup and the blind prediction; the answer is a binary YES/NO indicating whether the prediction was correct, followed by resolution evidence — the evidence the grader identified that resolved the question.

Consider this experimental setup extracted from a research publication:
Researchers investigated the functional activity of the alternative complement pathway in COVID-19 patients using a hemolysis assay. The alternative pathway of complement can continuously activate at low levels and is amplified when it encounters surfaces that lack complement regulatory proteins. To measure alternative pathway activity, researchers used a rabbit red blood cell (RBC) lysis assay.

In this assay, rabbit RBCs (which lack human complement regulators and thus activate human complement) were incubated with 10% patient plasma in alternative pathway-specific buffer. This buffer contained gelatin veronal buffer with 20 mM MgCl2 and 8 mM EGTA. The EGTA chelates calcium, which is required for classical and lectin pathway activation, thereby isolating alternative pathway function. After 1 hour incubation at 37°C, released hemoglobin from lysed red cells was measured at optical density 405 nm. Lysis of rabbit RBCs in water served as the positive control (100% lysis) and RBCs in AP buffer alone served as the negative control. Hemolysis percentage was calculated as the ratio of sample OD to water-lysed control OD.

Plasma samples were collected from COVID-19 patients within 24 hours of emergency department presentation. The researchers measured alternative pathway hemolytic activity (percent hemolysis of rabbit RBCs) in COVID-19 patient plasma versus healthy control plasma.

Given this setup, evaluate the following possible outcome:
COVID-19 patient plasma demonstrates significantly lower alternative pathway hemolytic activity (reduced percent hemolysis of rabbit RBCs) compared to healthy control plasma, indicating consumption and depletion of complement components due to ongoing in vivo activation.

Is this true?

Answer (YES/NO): NO